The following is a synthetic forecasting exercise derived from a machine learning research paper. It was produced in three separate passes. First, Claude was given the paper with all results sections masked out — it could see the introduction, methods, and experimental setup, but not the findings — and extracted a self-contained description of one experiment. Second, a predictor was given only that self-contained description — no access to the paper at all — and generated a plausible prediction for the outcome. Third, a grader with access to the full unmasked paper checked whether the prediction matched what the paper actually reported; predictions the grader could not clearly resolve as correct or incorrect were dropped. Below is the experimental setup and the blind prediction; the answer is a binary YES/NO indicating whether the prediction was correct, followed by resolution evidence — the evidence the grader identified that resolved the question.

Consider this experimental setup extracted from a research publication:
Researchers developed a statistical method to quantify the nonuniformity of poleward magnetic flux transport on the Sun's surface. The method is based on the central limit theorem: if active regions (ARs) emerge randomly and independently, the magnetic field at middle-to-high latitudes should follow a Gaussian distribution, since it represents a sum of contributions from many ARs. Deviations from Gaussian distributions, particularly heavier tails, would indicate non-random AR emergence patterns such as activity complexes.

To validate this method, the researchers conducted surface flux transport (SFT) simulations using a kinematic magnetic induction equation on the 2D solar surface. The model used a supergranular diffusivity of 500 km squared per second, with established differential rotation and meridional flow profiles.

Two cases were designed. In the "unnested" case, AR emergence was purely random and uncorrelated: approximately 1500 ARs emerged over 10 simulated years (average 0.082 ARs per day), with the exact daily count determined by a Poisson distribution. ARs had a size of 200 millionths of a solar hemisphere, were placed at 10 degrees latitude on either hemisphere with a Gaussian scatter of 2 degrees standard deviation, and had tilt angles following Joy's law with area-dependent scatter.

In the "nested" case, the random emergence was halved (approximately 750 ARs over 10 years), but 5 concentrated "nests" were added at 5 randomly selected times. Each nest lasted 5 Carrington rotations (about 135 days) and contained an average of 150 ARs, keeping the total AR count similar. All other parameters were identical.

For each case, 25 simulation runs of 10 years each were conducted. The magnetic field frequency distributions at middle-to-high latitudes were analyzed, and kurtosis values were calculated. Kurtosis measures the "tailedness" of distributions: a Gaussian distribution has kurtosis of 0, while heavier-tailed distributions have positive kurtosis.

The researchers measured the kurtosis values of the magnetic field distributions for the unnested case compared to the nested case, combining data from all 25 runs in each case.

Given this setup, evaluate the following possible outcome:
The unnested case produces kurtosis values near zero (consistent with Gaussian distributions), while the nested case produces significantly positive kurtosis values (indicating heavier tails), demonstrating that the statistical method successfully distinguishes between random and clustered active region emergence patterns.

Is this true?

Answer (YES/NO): YES